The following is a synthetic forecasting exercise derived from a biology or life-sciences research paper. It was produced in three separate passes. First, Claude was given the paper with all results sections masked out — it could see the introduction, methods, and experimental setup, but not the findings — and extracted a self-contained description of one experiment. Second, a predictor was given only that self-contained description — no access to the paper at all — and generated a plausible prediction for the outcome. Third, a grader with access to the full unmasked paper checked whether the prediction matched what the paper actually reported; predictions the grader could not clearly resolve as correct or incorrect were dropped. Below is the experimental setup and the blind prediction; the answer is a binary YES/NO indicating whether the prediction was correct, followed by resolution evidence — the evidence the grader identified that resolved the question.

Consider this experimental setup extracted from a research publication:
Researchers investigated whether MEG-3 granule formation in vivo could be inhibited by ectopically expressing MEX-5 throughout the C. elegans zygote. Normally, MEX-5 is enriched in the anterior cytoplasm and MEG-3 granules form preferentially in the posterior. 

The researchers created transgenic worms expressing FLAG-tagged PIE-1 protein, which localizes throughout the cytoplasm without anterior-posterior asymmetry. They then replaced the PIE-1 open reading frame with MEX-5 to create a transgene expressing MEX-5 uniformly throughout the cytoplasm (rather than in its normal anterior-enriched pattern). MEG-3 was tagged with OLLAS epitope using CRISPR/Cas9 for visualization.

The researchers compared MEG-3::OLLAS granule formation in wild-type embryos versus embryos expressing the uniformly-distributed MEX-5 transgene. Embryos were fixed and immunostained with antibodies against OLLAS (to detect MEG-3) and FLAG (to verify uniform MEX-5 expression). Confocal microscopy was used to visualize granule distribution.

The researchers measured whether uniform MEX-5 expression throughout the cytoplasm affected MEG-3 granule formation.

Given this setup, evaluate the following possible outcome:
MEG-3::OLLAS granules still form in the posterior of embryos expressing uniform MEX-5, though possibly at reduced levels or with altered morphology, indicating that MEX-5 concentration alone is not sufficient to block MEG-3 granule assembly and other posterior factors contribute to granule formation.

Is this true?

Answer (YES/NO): NO